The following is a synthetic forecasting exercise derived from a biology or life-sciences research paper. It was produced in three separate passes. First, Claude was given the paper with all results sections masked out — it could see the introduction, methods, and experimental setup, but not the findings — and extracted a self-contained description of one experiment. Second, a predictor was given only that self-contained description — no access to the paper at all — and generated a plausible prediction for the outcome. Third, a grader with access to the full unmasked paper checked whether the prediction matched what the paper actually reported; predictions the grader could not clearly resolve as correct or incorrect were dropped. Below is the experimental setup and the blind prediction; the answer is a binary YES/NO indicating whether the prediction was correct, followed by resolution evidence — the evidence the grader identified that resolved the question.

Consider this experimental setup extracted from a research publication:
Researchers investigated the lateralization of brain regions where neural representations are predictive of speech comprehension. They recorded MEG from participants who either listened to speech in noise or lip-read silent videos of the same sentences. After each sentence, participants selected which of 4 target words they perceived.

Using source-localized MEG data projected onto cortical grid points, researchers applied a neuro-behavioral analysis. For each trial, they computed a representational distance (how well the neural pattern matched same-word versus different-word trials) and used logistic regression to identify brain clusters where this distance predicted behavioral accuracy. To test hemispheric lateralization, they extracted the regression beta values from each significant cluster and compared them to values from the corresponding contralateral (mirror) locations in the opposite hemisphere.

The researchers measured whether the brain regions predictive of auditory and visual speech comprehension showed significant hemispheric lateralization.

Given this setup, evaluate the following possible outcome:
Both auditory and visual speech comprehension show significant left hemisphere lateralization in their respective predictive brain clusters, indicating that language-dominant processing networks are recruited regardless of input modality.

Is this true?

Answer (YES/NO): NO